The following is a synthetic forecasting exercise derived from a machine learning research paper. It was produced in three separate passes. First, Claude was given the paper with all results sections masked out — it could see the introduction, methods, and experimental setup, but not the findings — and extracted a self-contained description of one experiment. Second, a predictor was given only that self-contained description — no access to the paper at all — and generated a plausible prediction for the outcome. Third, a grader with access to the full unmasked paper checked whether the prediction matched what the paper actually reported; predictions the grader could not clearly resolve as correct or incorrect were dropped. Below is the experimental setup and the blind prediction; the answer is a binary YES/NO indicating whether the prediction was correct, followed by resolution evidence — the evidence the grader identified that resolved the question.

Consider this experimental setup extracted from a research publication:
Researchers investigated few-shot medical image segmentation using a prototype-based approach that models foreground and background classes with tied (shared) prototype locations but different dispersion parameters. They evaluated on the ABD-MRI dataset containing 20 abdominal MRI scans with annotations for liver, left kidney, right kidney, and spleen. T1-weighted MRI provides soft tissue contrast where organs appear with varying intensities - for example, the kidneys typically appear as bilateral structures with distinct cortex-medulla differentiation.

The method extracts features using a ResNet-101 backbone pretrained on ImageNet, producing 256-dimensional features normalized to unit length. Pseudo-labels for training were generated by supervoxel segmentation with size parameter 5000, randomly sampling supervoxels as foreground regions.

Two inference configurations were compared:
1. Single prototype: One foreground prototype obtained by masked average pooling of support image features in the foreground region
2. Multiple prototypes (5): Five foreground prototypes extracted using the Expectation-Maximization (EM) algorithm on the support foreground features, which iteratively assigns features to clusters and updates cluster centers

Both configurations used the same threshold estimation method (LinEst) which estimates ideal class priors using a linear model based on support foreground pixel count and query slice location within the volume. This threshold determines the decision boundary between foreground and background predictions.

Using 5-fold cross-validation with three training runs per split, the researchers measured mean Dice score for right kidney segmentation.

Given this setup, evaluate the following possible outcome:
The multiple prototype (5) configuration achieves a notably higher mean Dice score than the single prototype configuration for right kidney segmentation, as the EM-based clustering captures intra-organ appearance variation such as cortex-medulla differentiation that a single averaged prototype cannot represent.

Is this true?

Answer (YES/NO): NO